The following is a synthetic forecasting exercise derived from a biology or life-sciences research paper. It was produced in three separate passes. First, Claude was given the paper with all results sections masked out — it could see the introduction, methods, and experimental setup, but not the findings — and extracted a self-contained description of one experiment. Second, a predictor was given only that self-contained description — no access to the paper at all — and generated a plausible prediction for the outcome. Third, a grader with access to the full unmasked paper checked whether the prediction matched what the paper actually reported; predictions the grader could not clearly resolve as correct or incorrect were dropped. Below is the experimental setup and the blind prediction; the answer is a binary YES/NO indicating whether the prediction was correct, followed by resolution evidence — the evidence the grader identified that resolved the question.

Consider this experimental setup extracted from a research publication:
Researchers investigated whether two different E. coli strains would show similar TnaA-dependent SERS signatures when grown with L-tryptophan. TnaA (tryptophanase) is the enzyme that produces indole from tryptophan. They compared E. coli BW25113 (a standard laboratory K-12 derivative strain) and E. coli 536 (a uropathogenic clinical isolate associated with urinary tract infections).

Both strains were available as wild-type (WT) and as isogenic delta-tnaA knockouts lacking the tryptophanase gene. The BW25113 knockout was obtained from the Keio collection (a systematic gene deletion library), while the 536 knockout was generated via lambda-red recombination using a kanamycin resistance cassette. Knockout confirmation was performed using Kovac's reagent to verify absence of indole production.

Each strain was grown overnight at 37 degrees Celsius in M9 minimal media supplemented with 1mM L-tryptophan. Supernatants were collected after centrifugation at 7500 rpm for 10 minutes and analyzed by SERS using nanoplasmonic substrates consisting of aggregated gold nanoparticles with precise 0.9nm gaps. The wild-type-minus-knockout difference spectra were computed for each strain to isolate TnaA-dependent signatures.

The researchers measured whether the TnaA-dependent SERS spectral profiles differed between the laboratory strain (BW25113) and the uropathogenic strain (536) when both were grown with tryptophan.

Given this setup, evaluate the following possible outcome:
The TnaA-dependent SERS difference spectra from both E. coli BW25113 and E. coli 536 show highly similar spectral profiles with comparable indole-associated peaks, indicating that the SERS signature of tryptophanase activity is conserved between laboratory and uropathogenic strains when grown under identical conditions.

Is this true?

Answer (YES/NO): YES